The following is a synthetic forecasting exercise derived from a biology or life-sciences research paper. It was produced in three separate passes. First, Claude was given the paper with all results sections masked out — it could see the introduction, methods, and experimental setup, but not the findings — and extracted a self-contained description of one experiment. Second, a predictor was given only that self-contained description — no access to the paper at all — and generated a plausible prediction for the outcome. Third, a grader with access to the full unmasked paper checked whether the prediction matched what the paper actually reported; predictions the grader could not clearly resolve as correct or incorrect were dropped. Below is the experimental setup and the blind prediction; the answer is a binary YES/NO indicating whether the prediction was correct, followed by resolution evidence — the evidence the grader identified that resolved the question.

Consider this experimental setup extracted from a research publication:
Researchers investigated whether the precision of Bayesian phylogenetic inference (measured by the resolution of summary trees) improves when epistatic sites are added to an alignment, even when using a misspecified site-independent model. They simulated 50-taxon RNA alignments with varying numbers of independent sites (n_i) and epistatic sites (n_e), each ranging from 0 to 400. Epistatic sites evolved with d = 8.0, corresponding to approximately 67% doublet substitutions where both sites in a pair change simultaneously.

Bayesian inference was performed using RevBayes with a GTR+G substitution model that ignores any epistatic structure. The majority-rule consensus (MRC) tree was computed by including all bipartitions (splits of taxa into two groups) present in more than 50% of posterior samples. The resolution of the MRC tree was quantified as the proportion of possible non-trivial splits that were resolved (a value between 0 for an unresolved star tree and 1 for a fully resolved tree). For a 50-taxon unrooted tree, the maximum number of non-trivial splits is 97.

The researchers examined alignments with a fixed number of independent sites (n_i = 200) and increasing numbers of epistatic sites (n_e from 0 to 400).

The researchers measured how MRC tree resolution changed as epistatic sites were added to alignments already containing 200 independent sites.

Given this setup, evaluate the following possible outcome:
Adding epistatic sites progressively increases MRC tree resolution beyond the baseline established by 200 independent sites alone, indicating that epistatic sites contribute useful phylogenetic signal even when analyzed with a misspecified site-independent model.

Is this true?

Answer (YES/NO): YES